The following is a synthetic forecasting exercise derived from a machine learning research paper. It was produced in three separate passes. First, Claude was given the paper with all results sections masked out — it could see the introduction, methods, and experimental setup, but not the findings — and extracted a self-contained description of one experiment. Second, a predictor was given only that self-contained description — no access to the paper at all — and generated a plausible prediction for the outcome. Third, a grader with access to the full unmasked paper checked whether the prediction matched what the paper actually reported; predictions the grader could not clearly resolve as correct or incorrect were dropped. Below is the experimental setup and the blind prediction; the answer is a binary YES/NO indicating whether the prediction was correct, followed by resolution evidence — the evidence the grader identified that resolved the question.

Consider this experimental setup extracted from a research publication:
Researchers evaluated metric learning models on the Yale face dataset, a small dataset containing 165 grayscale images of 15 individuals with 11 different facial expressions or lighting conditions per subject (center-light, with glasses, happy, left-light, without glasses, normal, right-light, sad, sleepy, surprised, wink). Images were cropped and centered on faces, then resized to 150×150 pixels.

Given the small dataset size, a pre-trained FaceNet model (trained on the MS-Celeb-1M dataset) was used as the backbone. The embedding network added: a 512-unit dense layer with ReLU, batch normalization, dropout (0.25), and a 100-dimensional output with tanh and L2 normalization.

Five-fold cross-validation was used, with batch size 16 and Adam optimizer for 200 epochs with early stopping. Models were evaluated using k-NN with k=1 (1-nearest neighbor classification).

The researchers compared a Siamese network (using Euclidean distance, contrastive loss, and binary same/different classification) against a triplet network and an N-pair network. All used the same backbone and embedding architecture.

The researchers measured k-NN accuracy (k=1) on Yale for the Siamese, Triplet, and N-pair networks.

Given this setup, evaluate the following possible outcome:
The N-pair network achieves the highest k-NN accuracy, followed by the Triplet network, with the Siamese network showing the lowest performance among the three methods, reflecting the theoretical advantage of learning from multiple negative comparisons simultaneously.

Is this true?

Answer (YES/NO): NO